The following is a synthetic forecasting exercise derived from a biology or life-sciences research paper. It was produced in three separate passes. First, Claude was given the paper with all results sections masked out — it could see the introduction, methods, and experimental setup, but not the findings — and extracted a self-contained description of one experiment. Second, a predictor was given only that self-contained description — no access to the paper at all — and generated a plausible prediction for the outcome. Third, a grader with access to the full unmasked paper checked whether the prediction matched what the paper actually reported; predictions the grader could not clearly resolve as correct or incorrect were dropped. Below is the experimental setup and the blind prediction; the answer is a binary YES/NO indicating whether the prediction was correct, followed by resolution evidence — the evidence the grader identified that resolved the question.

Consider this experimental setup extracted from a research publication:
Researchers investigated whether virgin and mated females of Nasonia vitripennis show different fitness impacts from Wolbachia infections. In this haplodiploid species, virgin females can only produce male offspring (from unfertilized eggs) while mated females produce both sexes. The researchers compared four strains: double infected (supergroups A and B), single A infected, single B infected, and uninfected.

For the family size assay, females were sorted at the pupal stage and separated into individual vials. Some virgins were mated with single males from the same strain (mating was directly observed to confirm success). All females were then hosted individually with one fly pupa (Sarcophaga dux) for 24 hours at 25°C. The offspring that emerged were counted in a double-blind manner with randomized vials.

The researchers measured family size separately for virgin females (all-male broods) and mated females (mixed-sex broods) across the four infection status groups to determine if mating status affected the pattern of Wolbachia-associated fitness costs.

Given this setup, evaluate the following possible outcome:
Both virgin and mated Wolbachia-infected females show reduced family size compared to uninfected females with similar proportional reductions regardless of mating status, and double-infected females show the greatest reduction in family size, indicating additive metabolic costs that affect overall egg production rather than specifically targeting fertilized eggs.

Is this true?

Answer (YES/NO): NO